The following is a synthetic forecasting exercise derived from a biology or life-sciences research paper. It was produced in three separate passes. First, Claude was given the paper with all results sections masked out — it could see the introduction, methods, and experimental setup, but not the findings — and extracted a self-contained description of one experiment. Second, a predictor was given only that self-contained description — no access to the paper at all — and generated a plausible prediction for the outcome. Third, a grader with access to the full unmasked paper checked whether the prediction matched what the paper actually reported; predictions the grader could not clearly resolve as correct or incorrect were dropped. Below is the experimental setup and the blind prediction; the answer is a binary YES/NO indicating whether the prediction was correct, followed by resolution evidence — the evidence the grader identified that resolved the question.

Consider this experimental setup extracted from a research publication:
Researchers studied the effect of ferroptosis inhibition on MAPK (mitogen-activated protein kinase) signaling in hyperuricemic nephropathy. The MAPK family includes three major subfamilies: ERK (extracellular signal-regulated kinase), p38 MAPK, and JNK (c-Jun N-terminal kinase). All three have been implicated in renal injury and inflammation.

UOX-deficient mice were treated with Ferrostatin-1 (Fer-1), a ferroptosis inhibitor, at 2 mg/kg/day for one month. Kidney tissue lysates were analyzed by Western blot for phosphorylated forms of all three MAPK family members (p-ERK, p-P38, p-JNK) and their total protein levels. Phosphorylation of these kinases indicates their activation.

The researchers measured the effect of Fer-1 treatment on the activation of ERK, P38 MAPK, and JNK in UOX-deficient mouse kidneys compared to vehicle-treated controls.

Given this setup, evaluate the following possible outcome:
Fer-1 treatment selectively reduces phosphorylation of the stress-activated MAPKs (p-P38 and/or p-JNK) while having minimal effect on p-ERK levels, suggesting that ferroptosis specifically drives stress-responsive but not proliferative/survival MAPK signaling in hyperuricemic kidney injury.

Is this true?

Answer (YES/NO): NO